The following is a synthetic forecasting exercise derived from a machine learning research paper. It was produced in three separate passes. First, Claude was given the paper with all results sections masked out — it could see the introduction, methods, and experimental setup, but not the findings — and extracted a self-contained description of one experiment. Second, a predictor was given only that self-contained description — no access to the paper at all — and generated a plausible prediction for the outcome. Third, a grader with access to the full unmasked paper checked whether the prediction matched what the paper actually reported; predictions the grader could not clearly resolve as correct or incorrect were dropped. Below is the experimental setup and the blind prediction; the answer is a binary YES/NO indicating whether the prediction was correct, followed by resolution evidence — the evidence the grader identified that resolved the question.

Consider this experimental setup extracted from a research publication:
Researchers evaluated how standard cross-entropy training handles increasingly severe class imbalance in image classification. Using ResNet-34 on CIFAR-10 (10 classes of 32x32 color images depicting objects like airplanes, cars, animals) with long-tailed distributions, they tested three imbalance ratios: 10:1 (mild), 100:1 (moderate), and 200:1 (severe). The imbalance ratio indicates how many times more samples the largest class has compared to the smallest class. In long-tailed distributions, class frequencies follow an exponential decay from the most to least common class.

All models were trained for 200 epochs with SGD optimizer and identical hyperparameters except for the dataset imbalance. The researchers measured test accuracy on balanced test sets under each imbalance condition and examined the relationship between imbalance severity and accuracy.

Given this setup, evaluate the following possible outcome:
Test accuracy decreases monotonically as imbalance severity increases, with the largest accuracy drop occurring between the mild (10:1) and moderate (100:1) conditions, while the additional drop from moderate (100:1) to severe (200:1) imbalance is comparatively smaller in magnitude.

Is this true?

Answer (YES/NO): NO